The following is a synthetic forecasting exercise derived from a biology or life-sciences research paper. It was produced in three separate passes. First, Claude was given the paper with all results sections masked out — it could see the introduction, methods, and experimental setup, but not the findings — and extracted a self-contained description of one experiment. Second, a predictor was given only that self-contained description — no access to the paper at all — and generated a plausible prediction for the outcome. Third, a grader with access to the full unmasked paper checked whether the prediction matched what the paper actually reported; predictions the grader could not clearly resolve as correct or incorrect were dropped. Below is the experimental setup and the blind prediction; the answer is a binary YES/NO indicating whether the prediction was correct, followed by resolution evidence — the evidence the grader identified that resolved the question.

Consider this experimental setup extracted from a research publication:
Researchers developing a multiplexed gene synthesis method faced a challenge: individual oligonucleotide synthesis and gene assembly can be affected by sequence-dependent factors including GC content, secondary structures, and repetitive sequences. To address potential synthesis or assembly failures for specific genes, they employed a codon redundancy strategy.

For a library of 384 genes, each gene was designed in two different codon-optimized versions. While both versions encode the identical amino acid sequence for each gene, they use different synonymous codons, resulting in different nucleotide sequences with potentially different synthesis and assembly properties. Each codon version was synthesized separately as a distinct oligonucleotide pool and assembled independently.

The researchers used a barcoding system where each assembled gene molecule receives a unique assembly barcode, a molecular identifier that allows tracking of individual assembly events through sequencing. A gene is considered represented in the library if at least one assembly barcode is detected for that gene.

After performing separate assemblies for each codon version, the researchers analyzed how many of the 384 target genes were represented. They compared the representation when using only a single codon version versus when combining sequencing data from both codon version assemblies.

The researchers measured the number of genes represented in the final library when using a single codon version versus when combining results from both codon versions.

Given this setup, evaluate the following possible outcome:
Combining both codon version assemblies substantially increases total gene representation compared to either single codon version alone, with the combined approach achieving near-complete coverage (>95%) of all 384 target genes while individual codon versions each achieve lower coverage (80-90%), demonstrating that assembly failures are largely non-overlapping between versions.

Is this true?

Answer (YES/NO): NO